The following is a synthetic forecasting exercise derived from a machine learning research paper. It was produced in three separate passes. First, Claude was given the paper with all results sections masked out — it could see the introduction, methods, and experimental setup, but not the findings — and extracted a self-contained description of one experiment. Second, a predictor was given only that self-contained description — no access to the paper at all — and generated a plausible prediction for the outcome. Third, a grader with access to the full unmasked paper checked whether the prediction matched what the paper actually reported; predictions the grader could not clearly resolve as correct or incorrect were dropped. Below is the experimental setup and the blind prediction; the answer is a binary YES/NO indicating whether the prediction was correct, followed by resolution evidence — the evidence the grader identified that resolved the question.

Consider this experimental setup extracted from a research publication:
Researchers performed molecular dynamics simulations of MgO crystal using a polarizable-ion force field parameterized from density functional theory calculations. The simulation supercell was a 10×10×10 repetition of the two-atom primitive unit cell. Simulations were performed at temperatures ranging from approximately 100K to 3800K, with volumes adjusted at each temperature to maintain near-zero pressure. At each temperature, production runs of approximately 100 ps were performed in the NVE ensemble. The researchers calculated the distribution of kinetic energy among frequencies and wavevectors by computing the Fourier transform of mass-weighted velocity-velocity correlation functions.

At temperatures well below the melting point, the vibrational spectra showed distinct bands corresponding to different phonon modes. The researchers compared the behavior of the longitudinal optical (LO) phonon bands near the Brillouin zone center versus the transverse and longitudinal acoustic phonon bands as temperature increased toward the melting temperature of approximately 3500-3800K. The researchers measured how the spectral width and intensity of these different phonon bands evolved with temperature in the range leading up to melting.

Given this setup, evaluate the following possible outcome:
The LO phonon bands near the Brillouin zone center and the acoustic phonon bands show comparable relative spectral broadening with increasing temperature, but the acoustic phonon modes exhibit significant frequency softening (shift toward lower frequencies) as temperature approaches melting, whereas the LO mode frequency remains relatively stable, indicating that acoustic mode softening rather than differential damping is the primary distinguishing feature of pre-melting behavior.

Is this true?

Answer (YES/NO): NO